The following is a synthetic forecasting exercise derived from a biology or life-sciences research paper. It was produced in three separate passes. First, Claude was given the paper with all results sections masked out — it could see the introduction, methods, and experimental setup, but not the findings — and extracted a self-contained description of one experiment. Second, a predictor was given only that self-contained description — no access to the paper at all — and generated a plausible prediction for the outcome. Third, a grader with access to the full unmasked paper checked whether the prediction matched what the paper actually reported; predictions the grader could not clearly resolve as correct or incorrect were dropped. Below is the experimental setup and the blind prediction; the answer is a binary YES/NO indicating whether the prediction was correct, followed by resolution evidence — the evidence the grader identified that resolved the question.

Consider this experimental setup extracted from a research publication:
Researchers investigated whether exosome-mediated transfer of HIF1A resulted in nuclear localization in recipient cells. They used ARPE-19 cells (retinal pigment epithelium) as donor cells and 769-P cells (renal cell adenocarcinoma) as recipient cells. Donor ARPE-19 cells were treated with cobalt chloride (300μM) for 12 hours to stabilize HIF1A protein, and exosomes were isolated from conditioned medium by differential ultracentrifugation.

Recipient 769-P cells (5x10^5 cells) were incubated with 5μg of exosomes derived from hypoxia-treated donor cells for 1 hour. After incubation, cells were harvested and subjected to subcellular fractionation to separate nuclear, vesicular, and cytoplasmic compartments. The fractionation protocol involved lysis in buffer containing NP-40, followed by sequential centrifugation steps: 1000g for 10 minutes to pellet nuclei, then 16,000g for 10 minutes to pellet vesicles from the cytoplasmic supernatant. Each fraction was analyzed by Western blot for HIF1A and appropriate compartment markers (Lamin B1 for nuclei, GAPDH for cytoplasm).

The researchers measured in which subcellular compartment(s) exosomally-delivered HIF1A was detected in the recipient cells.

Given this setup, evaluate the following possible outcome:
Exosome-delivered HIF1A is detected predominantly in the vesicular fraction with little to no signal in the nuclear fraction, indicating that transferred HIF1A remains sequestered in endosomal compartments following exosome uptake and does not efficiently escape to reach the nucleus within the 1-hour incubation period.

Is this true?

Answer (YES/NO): NO